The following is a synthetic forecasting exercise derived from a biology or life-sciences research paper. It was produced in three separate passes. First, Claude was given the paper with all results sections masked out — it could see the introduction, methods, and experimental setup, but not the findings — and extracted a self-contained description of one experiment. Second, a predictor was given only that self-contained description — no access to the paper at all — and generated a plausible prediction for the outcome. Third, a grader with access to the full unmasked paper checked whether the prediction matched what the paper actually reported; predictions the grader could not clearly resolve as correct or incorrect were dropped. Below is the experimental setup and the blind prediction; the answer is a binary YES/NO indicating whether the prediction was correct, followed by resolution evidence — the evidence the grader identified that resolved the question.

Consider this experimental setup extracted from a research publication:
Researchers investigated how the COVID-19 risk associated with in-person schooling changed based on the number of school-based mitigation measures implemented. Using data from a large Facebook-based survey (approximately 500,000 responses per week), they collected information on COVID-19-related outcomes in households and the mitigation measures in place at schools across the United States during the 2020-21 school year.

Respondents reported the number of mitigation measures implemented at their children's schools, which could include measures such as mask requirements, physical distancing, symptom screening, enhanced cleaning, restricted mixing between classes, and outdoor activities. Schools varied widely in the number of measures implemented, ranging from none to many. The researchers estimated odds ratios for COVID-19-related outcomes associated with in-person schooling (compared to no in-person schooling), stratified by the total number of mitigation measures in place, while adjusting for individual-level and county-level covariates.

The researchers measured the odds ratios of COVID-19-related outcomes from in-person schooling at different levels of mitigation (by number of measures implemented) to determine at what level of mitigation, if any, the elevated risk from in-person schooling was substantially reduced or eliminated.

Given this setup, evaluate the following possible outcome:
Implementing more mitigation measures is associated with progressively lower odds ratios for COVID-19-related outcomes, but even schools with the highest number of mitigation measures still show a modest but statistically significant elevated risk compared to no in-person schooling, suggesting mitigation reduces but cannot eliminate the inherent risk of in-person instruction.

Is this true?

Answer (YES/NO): NO